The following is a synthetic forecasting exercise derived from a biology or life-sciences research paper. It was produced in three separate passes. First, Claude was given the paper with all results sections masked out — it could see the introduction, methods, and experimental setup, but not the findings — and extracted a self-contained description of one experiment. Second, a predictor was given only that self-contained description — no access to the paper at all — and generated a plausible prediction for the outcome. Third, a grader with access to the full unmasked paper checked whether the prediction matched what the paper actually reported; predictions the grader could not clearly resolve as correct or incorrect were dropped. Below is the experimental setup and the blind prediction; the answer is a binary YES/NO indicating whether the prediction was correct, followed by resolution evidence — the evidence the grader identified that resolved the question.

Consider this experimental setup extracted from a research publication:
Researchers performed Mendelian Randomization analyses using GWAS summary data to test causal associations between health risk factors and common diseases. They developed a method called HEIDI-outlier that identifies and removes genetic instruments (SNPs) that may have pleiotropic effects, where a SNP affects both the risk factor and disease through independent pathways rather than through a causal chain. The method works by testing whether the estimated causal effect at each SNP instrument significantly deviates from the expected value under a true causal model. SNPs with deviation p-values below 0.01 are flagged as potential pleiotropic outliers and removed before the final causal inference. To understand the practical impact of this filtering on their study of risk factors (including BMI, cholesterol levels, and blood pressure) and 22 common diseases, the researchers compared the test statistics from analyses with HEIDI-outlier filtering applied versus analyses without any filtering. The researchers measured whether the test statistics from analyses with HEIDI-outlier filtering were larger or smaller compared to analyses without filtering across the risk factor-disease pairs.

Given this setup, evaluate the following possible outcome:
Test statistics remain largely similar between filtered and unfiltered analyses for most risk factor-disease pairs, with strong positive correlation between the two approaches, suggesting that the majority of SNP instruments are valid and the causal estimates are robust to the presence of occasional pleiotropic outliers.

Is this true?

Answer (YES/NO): NO